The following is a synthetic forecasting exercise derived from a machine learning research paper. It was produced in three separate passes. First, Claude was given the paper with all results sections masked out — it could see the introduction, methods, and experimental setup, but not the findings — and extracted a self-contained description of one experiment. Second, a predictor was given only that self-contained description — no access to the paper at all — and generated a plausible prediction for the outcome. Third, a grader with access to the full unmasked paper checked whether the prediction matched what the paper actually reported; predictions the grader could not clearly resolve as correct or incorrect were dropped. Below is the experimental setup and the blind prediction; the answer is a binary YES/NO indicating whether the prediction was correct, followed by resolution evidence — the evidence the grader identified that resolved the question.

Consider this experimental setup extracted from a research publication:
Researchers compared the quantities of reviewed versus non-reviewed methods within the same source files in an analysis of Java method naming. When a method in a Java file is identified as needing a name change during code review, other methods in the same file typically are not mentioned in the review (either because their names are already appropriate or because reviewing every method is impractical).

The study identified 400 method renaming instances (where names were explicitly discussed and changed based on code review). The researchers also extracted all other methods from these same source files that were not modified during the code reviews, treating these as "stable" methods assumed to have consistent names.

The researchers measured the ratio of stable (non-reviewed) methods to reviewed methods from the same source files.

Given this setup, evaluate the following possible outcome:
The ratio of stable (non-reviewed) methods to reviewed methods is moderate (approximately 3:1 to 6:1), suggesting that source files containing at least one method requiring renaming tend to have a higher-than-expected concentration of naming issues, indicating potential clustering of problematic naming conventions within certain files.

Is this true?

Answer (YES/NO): NO